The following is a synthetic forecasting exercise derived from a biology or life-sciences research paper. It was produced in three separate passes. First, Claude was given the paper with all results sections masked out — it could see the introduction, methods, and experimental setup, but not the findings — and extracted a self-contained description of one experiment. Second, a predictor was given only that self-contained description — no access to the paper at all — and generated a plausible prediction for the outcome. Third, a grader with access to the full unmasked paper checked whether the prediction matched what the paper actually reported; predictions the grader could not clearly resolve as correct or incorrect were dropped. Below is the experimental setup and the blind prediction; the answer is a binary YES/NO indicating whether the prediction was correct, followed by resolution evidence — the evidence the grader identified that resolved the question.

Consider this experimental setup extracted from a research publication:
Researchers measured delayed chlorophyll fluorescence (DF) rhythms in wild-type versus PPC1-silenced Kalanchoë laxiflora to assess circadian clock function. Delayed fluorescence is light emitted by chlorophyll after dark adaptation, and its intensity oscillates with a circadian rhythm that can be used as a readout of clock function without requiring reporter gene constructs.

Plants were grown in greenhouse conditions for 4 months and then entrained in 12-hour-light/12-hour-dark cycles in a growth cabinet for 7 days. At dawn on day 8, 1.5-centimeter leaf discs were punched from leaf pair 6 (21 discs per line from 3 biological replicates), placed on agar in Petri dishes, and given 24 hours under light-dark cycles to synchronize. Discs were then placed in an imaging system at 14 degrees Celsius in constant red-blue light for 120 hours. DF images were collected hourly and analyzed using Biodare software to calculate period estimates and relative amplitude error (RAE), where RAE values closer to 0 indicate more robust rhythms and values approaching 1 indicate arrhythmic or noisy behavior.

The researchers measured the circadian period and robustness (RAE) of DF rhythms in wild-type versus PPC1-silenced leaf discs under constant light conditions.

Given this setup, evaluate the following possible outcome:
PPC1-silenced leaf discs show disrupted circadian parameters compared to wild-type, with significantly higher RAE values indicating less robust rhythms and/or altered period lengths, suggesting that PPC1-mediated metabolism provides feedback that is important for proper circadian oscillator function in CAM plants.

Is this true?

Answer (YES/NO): NO